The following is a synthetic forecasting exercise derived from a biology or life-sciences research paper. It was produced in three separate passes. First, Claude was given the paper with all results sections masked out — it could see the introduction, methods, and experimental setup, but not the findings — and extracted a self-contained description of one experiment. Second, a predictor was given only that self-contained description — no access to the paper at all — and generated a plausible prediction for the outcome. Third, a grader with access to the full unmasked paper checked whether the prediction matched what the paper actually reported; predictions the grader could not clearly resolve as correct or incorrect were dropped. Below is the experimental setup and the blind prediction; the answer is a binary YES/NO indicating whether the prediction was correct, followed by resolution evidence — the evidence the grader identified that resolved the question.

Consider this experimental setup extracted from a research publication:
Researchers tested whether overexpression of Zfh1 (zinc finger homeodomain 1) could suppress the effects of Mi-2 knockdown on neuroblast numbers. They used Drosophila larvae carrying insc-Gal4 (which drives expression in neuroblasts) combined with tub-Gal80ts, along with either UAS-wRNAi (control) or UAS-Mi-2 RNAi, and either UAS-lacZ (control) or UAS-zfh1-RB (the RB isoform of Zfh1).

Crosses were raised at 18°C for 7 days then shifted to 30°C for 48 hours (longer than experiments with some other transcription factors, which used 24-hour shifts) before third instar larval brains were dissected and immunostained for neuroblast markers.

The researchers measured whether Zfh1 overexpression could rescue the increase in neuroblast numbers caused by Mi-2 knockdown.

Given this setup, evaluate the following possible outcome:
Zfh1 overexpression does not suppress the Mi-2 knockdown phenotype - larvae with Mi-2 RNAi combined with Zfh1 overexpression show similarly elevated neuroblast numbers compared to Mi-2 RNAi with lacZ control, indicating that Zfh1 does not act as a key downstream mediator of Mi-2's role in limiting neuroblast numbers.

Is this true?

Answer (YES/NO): NO